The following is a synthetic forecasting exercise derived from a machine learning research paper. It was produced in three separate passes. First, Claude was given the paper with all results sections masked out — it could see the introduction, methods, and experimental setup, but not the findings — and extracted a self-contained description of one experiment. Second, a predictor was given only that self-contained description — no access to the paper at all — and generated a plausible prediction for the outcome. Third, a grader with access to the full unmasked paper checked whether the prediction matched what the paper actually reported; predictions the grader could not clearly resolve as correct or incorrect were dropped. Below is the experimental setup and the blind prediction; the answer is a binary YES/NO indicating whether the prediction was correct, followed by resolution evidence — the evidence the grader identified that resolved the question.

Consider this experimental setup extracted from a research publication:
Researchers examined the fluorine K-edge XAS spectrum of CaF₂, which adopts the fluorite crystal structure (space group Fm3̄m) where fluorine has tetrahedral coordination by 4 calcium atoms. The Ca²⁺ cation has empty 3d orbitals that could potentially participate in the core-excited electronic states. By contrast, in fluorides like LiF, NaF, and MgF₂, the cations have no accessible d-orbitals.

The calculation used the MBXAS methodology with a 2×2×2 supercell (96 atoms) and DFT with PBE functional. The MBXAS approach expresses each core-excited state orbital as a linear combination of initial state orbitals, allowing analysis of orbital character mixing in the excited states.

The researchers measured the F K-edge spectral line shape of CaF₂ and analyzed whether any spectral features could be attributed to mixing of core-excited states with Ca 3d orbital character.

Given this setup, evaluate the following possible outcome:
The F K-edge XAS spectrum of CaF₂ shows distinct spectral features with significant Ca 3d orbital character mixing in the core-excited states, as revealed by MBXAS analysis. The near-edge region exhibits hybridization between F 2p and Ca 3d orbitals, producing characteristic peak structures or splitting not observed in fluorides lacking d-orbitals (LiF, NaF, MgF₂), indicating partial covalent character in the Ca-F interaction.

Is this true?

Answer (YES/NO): YES